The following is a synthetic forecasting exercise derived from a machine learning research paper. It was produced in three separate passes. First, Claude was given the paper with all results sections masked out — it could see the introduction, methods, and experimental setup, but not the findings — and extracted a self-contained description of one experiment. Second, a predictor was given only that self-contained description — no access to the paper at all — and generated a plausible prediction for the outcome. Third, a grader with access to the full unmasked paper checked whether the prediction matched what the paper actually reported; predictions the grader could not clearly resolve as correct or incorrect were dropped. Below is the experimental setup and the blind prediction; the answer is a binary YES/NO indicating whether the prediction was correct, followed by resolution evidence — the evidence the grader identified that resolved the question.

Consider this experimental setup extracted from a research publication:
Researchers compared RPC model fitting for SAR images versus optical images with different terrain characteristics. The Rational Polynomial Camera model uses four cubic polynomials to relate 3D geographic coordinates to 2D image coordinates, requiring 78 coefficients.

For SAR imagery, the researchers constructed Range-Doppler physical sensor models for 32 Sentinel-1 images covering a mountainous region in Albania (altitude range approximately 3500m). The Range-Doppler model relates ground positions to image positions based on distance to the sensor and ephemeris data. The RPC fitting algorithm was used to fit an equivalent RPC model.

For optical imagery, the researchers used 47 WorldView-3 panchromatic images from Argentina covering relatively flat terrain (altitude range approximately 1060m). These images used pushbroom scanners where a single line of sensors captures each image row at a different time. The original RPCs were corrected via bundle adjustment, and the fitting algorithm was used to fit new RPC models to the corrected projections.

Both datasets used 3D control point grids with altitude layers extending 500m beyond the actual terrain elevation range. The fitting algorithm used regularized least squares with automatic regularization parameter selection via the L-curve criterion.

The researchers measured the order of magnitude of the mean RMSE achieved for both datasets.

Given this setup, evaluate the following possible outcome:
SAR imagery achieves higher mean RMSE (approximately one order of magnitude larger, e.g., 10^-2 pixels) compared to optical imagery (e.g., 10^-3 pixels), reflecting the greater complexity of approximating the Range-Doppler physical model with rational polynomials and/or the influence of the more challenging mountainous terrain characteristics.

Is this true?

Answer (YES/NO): NO